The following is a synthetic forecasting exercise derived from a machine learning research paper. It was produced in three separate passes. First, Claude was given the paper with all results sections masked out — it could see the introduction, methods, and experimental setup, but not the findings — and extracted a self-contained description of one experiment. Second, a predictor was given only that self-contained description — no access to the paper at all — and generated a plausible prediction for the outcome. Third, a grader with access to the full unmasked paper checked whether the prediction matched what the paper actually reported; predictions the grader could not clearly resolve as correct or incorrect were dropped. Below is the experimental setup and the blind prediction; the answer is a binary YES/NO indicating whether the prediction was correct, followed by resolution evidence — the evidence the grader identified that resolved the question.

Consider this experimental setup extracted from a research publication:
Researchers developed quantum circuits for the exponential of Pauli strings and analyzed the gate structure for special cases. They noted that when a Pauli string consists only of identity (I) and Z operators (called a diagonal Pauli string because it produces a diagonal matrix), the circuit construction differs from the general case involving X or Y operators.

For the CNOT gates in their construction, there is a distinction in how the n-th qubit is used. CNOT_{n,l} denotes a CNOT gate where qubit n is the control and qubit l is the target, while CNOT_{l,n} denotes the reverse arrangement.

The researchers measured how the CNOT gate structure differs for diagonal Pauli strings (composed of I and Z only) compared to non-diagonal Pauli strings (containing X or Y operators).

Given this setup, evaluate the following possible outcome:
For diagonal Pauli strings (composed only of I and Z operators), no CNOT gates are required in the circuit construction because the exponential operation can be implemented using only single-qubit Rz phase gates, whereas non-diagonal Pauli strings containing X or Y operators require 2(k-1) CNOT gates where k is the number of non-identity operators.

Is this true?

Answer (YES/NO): NO